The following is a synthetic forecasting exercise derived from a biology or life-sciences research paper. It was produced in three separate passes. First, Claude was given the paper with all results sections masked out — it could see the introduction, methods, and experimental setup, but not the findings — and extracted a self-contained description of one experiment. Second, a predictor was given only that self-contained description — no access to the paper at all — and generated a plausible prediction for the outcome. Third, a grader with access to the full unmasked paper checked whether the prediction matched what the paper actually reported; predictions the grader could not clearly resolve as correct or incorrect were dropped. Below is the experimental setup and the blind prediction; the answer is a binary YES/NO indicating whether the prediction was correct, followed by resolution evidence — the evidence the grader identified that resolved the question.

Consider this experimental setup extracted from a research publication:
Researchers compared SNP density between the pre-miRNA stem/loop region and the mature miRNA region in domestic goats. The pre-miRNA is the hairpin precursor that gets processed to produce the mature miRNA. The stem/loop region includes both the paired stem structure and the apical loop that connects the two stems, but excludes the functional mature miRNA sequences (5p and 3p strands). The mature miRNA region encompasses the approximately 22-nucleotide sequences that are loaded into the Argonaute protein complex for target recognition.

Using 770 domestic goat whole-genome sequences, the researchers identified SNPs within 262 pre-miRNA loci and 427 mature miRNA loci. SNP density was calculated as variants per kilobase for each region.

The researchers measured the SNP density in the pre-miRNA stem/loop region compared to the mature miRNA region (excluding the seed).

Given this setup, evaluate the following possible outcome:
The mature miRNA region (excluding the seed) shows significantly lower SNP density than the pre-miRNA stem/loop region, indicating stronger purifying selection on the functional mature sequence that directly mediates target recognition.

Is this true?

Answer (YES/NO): NO